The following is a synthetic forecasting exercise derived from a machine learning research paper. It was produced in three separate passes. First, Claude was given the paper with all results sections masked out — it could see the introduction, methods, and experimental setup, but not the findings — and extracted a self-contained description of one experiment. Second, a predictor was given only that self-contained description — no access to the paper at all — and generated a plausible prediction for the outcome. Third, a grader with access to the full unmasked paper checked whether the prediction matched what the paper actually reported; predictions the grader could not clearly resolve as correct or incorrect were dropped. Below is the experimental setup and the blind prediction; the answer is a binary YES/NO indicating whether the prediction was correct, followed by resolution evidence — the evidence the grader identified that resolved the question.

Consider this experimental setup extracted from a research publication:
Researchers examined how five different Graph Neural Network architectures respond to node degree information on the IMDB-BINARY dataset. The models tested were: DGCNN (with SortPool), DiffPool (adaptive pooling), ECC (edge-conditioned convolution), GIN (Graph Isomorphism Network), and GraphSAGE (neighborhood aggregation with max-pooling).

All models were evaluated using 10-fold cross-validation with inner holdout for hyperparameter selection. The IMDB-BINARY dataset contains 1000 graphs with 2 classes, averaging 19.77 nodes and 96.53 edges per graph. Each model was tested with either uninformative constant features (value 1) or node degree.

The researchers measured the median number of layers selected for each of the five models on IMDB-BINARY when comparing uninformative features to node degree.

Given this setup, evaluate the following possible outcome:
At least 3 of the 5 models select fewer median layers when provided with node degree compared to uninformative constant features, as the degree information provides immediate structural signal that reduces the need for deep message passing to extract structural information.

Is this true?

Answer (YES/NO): NO